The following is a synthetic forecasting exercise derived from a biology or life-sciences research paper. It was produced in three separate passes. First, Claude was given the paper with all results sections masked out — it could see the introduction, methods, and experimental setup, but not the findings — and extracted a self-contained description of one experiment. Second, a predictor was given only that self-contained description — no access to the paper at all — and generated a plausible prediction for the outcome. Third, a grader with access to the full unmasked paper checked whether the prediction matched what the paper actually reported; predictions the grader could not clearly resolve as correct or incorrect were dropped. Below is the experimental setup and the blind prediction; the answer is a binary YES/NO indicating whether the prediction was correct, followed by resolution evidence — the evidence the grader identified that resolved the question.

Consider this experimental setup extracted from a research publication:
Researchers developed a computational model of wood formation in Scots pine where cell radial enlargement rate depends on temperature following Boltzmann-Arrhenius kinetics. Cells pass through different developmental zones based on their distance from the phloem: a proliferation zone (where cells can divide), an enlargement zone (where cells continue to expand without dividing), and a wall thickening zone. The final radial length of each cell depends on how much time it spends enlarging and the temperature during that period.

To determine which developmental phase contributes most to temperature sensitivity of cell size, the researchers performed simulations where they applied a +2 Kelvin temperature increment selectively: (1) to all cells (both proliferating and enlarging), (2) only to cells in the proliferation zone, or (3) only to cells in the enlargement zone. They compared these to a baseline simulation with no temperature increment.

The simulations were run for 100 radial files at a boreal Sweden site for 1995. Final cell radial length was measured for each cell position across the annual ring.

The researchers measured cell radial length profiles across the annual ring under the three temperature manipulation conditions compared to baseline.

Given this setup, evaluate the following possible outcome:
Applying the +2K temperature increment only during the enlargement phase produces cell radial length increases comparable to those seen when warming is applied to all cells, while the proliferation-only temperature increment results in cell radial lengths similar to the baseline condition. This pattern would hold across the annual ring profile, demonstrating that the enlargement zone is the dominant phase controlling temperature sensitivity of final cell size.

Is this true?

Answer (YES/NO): NO